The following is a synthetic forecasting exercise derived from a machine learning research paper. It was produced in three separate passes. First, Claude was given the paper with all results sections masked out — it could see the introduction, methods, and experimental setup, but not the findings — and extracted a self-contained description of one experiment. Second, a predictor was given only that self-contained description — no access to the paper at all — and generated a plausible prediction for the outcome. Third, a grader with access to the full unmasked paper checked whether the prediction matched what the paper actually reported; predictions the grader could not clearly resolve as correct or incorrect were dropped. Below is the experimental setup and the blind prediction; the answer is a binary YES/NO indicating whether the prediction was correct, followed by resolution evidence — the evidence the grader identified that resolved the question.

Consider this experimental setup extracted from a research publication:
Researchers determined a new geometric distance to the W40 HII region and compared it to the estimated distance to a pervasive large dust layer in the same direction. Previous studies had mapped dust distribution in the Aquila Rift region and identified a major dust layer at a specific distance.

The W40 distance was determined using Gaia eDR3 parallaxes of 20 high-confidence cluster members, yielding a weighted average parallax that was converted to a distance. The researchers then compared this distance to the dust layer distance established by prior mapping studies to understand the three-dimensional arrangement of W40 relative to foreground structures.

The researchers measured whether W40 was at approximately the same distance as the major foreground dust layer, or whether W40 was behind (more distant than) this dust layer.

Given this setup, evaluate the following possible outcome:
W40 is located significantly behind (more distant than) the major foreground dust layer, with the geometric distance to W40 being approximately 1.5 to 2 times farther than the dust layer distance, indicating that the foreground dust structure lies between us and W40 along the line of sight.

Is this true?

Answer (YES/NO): NO